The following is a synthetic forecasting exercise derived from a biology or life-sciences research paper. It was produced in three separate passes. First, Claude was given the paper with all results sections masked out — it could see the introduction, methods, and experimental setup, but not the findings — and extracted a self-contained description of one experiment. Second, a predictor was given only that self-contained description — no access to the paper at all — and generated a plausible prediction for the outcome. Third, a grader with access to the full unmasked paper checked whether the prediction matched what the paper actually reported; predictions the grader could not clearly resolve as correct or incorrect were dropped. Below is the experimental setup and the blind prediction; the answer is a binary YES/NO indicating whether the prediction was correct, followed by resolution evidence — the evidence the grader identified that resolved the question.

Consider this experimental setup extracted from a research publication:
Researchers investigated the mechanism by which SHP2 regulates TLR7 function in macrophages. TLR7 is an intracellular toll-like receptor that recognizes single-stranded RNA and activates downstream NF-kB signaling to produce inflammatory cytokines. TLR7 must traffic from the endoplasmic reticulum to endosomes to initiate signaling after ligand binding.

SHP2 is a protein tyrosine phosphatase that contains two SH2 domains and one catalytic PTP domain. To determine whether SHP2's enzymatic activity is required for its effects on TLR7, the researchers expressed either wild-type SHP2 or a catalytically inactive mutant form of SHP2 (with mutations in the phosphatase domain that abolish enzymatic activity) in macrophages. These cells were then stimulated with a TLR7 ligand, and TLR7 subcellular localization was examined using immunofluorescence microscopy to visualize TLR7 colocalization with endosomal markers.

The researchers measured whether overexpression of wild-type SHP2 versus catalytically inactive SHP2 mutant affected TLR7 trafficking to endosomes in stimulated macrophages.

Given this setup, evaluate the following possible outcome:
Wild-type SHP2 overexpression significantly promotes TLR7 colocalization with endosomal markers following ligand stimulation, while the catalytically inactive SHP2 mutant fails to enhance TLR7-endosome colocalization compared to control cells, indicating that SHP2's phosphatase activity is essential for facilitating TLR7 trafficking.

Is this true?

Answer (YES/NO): YES